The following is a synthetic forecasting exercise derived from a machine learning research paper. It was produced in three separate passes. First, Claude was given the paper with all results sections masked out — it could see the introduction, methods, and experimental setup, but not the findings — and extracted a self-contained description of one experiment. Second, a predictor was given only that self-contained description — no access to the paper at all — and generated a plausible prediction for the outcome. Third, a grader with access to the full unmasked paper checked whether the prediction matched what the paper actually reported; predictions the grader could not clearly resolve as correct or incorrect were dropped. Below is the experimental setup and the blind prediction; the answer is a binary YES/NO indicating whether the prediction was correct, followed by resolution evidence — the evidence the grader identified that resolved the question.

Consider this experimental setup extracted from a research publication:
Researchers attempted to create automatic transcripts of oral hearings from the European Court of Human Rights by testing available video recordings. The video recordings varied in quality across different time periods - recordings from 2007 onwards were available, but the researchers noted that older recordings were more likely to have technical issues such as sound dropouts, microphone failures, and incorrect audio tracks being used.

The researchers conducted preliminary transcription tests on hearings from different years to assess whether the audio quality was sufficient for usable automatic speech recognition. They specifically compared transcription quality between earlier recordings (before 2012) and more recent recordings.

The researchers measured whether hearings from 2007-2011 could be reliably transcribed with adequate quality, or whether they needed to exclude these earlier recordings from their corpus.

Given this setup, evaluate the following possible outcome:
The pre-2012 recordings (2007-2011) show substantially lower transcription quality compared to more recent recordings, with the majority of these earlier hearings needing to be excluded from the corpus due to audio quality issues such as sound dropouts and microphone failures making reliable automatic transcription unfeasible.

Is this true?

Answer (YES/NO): NO